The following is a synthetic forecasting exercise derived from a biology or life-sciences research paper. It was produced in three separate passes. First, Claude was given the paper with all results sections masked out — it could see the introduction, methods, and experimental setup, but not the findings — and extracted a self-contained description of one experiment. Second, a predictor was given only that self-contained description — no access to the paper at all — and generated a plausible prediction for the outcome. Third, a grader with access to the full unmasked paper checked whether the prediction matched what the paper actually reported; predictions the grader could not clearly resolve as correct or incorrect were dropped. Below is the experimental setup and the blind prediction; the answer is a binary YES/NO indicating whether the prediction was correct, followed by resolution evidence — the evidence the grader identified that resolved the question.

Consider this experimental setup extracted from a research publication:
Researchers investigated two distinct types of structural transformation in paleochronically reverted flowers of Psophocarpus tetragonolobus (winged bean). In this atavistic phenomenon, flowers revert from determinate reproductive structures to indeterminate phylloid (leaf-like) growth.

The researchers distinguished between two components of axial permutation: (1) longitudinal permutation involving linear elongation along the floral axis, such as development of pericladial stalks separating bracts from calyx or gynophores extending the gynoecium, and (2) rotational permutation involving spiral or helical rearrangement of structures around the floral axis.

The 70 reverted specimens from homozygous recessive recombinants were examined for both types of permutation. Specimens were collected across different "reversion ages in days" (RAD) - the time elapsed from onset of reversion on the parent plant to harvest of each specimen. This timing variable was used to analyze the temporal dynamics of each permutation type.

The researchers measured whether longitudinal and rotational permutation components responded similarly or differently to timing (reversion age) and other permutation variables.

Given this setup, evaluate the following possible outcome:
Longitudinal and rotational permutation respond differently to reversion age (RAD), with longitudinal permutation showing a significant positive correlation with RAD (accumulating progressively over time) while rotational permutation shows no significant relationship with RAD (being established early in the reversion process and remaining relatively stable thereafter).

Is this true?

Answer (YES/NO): NO